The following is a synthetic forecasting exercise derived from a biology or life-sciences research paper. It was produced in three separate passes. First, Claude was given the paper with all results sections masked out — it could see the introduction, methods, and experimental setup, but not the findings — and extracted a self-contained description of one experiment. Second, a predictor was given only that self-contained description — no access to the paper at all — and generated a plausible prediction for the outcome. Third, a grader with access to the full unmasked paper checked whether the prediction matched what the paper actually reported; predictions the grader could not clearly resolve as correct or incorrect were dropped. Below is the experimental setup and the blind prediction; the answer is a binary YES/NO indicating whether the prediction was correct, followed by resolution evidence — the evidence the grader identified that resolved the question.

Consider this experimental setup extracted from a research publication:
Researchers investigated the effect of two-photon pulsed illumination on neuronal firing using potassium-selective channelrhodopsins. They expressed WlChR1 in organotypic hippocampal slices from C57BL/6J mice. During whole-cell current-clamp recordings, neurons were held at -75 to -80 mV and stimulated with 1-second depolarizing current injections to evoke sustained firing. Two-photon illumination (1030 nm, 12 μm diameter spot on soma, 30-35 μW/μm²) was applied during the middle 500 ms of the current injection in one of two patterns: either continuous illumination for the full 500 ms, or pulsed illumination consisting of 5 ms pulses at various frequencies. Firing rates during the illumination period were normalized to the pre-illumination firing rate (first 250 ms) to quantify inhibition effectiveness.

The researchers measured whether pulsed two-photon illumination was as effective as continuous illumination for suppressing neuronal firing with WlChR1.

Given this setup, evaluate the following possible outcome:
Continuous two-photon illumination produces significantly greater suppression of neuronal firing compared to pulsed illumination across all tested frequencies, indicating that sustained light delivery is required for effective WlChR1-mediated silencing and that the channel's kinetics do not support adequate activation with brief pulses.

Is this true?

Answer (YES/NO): NO